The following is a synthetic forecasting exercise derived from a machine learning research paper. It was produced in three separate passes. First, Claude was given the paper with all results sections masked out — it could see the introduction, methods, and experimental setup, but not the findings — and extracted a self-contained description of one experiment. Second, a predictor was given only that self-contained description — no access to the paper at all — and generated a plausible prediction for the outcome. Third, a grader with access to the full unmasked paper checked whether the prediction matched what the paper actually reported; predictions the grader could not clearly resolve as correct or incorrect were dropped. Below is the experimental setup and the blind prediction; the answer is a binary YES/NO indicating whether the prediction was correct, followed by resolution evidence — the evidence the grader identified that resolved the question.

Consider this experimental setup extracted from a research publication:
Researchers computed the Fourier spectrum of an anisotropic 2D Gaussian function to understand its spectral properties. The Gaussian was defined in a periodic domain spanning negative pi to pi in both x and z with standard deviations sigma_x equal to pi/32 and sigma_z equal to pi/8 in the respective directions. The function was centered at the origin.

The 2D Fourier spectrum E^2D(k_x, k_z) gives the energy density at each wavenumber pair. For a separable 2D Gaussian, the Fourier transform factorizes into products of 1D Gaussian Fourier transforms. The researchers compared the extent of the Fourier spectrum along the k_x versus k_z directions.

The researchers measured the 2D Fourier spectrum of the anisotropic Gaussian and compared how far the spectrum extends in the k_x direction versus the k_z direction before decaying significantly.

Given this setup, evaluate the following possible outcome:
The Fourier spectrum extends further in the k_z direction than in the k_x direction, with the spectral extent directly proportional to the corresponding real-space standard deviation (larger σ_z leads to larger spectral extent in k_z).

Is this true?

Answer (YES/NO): NO